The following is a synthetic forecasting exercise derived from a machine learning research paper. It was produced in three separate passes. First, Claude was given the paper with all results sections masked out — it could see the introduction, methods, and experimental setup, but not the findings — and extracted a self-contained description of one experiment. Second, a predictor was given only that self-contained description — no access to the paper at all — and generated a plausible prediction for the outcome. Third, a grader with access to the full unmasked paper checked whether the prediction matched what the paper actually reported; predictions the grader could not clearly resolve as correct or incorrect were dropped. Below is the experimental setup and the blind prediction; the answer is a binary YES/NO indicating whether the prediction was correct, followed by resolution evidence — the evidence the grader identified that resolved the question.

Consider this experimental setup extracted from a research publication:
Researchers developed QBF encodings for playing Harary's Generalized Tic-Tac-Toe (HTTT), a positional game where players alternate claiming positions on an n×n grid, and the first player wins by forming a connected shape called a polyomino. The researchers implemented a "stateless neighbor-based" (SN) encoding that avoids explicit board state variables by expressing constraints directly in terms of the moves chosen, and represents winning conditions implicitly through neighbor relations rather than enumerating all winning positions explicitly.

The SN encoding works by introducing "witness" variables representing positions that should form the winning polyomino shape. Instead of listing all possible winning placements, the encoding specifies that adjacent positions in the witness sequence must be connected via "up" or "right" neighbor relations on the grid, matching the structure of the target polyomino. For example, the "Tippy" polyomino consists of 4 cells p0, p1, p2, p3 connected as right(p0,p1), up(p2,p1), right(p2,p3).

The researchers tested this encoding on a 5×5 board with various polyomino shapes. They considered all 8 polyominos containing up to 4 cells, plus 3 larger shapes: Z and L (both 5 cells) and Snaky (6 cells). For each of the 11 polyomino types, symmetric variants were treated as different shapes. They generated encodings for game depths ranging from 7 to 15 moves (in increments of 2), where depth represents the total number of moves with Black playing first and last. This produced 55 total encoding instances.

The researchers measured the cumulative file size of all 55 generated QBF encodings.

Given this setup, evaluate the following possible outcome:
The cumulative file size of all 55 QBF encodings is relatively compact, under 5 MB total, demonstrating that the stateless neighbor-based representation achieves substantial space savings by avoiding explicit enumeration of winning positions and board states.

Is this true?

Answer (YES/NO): YES